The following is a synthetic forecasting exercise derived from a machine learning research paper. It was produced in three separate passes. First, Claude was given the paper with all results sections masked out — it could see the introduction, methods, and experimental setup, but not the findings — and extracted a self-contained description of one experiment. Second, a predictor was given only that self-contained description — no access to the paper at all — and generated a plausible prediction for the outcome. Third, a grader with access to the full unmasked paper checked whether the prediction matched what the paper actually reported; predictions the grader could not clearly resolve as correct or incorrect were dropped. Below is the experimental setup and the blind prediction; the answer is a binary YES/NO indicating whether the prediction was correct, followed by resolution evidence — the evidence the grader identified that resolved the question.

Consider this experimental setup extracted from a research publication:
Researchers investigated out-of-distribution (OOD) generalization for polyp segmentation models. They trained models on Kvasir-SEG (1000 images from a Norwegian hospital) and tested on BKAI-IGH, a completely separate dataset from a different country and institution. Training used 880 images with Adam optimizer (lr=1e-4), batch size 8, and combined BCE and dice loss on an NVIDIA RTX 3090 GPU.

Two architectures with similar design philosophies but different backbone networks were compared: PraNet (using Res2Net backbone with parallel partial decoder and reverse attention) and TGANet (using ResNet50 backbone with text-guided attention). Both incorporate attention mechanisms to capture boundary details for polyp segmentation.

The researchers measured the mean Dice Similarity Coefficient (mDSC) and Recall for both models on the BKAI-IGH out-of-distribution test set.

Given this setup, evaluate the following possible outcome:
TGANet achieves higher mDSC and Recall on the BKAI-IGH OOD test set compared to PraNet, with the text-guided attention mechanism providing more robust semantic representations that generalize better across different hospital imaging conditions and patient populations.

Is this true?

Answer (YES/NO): NO